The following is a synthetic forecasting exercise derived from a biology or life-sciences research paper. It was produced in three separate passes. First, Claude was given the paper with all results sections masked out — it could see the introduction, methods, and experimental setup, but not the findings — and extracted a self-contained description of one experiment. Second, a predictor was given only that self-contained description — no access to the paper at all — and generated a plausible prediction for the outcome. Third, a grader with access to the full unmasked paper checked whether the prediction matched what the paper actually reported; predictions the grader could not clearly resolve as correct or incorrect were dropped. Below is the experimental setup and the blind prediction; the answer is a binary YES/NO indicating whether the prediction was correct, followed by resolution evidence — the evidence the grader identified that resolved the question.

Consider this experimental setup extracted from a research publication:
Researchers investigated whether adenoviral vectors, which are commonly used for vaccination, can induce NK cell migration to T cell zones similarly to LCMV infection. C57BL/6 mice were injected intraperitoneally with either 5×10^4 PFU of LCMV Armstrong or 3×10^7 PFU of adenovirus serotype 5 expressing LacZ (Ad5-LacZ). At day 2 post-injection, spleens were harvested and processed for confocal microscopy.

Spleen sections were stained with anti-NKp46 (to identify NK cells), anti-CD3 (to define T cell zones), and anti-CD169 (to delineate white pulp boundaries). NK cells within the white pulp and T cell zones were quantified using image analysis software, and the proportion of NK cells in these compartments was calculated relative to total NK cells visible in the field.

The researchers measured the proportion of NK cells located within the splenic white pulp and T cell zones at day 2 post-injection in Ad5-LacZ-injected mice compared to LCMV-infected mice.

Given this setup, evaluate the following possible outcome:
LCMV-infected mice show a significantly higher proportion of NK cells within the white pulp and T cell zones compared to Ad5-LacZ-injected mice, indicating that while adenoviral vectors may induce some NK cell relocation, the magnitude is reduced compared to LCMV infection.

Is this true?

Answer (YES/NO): NO